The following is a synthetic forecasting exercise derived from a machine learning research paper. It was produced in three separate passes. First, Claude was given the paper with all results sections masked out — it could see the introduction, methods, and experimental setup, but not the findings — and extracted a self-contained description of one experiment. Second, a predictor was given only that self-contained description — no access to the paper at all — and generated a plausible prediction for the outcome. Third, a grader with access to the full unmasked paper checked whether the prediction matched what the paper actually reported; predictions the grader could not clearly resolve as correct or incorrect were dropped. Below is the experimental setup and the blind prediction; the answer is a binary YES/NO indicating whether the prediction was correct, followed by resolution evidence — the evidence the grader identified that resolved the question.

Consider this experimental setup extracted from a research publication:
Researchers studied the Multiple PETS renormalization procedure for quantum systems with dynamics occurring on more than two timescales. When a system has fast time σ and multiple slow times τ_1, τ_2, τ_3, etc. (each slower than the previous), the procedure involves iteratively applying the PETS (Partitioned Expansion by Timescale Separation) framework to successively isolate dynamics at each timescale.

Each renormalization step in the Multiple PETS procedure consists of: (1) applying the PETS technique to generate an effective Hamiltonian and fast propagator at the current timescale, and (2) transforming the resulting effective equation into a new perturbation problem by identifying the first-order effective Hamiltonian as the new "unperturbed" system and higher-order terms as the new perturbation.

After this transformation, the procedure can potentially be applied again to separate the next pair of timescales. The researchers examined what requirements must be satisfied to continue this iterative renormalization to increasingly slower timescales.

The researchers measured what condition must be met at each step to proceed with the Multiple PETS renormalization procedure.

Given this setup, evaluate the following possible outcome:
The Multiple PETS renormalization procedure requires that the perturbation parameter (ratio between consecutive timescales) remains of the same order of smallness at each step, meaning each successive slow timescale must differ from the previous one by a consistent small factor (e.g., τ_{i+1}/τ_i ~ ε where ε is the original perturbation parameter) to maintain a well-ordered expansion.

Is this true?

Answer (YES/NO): NO